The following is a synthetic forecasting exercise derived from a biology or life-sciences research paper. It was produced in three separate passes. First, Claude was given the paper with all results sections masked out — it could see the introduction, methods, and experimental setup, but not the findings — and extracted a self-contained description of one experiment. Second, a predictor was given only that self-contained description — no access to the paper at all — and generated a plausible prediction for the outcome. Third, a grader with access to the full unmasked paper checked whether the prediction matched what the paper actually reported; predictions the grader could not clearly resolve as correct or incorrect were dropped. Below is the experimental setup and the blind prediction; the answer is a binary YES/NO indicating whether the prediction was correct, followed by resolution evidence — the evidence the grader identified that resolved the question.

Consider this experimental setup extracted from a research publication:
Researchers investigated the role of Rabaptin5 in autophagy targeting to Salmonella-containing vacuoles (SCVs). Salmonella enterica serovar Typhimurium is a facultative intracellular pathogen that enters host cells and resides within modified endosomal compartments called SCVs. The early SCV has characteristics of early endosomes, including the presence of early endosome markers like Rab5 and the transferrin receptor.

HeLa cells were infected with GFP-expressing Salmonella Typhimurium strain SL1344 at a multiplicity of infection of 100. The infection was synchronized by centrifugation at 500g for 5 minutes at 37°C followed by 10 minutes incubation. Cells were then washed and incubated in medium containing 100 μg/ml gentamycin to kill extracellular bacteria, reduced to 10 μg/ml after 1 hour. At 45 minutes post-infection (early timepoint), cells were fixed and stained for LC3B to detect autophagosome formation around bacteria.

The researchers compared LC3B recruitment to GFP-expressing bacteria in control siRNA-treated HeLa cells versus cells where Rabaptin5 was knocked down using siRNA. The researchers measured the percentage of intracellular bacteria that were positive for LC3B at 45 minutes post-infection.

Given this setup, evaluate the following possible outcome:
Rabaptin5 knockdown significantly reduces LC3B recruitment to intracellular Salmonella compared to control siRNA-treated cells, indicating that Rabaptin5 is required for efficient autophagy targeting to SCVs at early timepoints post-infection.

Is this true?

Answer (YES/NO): YES